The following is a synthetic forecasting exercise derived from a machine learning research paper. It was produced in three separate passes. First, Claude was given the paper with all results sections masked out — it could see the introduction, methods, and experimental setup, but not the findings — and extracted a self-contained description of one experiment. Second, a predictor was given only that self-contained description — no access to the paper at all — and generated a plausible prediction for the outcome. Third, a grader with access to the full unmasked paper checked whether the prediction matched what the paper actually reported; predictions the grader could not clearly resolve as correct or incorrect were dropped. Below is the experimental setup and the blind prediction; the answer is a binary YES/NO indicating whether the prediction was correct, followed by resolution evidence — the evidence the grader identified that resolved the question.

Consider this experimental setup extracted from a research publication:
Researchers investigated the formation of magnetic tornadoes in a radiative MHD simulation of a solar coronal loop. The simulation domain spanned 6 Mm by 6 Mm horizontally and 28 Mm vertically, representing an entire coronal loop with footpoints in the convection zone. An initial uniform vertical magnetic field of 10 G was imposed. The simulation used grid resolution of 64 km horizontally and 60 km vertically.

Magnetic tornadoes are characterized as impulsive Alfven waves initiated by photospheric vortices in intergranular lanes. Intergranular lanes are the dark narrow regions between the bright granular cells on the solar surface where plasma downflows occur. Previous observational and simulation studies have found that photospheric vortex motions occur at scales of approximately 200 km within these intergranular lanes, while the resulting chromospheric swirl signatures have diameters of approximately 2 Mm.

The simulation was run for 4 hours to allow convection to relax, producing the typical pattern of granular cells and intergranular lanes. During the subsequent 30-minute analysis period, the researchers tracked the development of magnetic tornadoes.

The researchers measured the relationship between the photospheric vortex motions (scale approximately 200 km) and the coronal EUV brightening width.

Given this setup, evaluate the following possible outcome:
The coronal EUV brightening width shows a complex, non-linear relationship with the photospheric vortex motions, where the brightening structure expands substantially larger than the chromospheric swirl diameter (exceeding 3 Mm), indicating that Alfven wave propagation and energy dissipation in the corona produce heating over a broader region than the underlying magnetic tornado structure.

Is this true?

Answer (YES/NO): NO